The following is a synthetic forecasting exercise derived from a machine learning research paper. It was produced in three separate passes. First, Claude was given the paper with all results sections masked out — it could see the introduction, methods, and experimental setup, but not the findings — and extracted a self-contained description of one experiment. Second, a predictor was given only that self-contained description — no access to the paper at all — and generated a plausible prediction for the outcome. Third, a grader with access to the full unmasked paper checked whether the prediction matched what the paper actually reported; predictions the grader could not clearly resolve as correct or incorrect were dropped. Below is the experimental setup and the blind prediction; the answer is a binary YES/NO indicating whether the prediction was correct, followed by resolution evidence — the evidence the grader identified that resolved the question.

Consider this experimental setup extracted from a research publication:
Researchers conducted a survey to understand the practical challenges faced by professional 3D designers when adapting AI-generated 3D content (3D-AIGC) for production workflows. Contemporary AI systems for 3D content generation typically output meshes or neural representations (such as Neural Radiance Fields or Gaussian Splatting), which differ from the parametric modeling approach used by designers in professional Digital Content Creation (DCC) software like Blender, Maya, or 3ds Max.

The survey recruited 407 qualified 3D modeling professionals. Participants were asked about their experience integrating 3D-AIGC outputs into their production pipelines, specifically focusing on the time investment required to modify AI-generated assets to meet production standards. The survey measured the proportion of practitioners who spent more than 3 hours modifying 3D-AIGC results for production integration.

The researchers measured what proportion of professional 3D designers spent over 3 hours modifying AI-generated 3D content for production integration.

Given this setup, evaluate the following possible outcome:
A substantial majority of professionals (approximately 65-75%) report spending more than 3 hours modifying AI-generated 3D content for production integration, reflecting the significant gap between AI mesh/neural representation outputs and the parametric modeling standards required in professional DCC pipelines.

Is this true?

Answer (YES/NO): YES